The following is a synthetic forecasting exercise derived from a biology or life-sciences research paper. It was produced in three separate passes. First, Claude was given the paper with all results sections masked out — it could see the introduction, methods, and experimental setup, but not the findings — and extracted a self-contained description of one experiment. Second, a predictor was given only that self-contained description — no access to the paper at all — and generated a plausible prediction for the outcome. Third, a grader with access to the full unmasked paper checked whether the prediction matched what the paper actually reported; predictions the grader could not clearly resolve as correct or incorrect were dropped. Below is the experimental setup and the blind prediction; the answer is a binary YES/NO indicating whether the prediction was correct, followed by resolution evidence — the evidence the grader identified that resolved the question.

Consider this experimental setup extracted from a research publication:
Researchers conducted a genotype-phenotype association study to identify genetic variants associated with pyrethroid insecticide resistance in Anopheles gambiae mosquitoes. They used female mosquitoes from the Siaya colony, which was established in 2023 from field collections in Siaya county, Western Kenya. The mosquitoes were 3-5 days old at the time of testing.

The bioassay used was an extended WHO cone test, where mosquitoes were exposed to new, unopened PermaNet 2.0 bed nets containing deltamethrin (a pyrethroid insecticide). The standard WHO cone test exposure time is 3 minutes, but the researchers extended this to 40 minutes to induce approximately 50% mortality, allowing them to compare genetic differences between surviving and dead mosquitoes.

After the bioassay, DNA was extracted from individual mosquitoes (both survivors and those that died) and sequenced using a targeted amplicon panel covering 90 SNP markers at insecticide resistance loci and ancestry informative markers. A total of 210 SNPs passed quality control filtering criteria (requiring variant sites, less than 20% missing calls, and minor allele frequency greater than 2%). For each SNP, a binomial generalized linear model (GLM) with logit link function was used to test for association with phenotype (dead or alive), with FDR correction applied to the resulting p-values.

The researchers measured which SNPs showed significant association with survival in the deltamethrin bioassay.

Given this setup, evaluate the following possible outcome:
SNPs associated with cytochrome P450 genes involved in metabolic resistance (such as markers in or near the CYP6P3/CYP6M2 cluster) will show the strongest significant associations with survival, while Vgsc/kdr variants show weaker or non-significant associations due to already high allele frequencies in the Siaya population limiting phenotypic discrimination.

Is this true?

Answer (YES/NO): YES